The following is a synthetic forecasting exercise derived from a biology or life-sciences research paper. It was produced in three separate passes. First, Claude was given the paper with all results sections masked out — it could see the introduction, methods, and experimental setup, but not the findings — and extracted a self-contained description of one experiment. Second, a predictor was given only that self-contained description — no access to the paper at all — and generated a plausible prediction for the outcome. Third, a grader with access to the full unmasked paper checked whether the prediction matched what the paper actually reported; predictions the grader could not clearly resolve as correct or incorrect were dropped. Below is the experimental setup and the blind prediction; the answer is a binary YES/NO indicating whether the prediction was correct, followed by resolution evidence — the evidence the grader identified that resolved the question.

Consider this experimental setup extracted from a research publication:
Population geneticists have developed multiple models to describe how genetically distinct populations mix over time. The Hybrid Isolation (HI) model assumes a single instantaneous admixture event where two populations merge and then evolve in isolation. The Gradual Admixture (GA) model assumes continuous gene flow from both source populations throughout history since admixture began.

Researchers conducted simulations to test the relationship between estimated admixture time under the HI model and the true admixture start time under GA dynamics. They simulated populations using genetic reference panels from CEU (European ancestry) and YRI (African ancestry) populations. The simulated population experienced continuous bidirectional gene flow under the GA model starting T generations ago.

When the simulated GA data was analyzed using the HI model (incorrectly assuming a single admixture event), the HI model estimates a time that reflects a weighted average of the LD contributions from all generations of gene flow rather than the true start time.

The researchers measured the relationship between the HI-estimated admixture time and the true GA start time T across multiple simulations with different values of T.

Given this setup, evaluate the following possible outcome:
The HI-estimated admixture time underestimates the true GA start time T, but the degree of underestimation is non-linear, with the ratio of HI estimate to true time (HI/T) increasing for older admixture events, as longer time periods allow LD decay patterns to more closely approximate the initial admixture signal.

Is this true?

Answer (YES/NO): NO